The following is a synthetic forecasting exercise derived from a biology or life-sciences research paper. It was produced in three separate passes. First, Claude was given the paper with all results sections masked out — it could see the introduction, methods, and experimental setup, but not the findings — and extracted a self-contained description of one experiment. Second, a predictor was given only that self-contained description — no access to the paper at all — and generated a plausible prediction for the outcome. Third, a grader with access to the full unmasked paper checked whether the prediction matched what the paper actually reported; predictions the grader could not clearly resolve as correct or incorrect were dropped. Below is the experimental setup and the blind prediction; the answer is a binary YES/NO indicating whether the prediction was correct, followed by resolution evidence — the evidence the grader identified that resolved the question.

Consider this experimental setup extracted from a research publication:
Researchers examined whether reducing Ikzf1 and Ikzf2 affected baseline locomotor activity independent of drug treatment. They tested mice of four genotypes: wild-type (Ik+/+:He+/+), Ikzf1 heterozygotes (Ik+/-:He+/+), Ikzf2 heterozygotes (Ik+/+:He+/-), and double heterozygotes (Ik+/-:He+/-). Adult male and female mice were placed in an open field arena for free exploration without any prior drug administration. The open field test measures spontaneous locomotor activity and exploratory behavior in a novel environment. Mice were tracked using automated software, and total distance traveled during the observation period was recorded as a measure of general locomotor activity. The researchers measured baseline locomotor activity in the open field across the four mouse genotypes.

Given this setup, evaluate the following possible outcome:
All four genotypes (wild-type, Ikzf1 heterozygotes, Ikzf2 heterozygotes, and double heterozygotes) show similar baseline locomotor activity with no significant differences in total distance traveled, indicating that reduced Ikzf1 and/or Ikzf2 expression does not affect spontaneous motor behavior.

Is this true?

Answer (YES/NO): NO